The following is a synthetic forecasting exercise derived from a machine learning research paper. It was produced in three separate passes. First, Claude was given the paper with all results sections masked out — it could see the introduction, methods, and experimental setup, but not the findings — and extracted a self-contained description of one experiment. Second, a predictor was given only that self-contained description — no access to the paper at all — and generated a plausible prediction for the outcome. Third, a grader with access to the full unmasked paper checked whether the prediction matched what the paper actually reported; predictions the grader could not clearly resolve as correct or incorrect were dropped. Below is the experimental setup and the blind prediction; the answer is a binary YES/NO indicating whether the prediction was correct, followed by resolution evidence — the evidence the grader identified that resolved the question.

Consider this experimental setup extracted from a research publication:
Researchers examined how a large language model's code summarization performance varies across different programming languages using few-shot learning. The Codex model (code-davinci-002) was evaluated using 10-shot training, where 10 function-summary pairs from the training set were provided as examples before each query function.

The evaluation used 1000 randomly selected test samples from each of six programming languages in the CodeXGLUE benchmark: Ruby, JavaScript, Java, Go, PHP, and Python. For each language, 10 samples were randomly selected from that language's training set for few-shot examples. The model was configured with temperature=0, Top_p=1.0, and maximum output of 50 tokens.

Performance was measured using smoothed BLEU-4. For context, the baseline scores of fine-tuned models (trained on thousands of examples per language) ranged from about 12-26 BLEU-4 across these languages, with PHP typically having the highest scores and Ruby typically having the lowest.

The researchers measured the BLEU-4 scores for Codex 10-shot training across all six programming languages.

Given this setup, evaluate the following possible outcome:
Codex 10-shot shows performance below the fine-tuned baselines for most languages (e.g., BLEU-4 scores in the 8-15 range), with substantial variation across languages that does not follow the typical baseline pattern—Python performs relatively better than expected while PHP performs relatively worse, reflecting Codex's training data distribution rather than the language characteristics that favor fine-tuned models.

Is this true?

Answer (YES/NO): NO